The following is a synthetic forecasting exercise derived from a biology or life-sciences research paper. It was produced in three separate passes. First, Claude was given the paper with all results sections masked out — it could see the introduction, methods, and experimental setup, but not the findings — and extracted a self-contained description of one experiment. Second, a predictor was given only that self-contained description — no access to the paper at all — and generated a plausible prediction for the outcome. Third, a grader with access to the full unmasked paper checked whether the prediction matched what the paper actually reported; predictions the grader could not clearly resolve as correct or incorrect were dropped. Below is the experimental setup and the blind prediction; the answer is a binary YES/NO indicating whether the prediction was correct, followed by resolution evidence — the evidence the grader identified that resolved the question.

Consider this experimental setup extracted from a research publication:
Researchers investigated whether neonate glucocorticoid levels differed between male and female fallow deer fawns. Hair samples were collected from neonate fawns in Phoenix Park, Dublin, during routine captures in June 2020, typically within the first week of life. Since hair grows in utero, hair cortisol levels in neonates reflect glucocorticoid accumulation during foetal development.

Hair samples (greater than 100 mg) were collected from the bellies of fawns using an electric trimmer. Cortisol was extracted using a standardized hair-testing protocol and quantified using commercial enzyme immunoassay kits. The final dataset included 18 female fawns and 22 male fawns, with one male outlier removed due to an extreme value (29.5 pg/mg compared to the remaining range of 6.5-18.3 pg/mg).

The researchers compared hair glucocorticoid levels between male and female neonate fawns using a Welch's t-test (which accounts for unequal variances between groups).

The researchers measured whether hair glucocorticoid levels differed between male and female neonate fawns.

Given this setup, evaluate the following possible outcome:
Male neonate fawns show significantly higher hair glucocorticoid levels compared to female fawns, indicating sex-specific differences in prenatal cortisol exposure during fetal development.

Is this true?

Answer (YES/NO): NO